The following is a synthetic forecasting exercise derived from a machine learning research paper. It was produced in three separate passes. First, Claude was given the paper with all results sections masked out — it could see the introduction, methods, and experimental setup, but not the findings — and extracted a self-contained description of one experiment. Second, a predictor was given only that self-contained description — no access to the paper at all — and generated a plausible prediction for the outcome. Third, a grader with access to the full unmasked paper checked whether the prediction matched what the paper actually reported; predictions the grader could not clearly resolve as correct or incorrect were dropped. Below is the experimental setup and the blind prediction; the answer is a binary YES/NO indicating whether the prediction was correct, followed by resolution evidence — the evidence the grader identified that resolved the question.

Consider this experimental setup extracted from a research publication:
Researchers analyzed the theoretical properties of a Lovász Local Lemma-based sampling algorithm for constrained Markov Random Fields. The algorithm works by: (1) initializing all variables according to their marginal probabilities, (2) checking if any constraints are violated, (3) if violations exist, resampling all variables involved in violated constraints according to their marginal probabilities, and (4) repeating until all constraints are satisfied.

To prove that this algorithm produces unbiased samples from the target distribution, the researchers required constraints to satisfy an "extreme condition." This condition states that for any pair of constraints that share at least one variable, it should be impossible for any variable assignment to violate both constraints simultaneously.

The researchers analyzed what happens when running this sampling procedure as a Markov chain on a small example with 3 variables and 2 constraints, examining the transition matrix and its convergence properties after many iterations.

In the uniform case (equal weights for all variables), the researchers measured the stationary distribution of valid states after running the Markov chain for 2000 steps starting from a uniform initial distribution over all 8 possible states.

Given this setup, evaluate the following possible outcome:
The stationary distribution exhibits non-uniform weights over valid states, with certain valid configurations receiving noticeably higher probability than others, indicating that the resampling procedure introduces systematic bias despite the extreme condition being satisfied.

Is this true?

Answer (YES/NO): NO